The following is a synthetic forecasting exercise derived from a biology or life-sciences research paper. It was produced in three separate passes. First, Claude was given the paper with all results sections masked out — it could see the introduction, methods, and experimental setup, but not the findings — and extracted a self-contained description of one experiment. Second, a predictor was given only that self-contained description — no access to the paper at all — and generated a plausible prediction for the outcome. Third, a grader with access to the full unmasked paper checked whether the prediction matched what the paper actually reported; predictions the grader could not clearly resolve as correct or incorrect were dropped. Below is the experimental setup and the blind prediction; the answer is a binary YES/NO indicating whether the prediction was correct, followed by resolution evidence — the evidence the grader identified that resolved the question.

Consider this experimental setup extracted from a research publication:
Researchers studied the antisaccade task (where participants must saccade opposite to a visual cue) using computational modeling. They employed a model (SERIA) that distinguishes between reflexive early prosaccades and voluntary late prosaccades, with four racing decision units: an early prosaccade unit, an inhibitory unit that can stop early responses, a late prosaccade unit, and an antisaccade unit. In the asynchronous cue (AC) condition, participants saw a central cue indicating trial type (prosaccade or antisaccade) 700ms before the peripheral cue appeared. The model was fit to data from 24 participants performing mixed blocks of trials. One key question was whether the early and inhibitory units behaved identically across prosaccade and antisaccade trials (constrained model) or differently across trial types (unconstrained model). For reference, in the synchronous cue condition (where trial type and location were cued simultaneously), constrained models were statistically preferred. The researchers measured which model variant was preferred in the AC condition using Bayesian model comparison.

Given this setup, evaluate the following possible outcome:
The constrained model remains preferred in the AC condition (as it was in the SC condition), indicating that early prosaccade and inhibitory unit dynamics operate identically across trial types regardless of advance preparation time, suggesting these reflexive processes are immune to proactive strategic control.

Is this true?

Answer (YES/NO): NO